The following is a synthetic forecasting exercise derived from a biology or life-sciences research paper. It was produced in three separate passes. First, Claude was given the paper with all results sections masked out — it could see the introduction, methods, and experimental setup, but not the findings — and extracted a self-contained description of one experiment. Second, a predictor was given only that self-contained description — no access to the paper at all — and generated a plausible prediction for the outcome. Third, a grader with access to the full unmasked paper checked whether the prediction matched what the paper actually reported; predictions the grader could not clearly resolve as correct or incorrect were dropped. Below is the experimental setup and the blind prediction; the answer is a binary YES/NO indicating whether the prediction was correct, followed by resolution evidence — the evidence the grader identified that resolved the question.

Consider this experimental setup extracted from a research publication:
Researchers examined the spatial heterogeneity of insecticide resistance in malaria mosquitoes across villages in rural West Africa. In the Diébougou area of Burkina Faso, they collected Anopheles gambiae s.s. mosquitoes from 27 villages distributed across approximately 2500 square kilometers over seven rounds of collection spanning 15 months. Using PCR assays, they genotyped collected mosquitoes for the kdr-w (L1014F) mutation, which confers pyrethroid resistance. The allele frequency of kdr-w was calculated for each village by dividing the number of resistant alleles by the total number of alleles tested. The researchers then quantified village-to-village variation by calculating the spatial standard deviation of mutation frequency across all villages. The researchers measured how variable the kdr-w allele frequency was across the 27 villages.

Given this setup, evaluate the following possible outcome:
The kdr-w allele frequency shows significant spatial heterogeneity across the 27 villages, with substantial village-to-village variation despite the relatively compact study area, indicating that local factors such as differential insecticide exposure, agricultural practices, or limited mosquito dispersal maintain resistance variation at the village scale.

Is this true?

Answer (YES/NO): NO